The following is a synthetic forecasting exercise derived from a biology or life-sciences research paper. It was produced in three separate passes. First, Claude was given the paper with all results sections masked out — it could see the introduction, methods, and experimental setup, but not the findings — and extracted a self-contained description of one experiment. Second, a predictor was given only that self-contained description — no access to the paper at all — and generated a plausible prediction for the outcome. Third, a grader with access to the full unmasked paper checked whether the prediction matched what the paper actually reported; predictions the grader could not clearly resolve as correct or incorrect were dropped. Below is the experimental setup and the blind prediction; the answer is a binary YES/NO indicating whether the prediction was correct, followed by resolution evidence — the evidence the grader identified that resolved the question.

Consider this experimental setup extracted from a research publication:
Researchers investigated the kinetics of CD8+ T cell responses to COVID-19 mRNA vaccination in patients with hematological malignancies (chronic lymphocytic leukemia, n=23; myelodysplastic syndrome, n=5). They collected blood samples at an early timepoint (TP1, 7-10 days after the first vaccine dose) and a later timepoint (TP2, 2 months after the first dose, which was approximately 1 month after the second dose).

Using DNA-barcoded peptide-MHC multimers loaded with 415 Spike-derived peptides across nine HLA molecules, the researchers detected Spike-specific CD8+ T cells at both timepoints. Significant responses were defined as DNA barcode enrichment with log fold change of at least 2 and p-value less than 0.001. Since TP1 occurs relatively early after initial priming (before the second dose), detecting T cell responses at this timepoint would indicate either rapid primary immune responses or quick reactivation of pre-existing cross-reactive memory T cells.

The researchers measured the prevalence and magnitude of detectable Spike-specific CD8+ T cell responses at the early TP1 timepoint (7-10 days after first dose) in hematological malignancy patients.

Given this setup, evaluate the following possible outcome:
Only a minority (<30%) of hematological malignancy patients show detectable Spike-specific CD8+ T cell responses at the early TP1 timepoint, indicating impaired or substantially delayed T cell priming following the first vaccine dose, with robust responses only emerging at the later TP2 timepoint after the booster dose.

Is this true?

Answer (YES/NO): NO